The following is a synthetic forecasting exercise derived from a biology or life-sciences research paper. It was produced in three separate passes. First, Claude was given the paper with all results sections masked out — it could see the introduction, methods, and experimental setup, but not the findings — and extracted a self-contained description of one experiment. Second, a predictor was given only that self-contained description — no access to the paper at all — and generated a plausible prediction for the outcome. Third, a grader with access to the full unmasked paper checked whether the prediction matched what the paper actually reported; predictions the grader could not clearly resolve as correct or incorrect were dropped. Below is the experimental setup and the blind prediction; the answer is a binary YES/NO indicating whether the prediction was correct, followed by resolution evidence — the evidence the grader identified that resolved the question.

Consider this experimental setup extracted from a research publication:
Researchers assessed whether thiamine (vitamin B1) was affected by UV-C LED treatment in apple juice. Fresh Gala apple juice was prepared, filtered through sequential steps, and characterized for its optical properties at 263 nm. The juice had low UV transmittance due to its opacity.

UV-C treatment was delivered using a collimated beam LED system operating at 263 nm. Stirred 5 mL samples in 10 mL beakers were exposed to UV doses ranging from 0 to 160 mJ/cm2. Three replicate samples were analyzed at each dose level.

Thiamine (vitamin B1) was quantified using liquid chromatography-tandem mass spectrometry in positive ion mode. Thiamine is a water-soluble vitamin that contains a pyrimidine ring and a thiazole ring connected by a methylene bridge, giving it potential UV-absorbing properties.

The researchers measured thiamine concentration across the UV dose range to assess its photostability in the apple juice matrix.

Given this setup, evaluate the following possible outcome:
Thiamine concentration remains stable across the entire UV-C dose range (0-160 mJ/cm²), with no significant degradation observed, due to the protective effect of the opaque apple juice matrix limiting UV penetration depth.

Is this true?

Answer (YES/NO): NO